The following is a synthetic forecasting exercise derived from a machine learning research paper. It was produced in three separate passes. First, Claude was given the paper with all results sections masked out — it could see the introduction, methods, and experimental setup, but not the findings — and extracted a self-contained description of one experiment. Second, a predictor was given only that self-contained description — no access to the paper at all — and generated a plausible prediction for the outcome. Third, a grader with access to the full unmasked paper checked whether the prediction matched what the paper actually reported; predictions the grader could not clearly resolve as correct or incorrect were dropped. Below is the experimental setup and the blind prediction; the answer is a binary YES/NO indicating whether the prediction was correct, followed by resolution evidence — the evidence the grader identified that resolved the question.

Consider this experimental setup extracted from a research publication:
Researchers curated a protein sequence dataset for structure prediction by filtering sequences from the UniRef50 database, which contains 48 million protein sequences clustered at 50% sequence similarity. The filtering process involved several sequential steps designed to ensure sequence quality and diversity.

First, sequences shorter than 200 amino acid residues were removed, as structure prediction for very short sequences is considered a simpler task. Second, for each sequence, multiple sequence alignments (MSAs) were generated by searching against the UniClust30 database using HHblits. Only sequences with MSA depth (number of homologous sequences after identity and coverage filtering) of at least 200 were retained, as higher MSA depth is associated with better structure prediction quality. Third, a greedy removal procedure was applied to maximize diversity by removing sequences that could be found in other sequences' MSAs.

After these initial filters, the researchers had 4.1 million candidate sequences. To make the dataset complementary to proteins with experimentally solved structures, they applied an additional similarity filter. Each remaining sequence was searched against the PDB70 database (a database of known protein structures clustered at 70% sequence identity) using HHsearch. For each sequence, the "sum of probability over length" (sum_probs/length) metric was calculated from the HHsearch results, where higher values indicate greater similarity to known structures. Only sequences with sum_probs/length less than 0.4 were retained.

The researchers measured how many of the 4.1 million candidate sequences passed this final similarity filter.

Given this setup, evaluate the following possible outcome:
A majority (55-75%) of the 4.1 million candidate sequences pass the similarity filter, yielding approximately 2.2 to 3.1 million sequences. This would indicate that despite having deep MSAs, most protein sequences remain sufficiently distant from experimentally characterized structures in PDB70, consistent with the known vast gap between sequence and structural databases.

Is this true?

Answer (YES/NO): NO